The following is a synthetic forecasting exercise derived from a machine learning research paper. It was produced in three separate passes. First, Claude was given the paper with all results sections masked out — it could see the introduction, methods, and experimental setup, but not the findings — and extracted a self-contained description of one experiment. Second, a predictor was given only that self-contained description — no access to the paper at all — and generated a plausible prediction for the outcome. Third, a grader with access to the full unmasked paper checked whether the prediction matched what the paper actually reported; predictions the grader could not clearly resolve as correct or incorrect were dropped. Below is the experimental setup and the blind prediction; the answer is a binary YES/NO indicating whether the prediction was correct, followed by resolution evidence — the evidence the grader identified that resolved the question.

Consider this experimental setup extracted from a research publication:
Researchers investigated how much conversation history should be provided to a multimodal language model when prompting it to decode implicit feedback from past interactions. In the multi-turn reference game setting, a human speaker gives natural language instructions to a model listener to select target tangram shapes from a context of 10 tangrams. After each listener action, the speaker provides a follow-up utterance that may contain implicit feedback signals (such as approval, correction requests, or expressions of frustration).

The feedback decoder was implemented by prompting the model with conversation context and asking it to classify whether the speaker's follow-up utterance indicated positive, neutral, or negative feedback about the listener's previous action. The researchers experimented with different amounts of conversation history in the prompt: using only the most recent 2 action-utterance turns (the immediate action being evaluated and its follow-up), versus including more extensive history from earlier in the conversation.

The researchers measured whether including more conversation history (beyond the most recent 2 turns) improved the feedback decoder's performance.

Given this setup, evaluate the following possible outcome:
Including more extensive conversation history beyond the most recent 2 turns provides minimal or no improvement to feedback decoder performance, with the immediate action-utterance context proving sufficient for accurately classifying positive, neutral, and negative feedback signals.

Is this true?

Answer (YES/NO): YES